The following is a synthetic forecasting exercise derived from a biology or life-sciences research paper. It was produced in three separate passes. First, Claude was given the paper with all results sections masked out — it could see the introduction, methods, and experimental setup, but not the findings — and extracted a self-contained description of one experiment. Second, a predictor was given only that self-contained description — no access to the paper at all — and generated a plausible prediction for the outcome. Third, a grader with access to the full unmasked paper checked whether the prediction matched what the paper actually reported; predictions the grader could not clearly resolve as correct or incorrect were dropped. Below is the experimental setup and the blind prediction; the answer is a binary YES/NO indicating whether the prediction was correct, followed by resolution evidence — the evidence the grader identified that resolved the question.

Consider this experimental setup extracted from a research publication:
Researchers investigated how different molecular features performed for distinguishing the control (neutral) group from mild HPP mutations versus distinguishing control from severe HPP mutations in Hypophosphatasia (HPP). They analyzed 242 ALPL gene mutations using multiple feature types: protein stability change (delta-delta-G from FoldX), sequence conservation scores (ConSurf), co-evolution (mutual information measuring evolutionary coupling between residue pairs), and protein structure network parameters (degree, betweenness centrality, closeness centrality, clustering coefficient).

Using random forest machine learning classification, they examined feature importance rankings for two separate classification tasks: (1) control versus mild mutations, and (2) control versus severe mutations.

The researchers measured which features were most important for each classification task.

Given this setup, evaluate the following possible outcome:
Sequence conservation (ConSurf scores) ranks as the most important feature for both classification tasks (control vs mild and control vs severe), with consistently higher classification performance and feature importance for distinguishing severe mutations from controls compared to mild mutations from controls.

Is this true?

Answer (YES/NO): NO